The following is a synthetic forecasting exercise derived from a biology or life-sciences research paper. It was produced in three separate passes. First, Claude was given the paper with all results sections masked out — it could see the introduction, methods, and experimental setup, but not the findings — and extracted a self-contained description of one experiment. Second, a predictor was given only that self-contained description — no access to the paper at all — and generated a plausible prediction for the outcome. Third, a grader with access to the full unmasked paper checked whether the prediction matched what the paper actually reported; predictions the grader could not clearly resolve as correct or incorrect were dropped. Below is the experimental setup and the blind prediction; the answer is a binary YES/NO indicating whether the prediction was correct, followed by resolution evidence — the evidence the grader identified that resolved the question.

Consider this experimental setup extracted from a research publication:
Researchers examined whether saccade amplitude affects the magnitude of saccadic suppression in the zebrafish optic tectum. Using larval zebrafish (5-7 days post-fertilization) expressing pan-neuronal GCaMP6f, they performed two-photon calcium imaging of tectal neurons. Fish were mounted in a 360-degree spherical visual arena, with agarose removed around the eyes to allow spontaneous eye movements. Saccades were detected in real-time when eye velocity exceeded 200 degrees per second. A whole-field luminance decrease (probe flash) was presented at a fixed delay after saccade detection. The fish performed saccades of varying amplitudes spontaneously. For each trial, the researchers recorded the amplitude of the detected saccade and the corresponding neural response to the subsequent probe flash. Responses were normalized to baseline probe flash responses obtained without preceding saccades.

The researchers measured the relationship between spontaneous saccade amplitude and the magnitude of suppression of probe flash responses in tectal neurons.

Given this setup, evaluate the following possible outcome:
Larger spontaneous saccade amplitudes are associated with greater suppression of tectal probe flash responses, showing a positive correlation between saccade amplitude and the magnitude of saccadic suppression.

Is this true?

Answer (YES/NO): YES